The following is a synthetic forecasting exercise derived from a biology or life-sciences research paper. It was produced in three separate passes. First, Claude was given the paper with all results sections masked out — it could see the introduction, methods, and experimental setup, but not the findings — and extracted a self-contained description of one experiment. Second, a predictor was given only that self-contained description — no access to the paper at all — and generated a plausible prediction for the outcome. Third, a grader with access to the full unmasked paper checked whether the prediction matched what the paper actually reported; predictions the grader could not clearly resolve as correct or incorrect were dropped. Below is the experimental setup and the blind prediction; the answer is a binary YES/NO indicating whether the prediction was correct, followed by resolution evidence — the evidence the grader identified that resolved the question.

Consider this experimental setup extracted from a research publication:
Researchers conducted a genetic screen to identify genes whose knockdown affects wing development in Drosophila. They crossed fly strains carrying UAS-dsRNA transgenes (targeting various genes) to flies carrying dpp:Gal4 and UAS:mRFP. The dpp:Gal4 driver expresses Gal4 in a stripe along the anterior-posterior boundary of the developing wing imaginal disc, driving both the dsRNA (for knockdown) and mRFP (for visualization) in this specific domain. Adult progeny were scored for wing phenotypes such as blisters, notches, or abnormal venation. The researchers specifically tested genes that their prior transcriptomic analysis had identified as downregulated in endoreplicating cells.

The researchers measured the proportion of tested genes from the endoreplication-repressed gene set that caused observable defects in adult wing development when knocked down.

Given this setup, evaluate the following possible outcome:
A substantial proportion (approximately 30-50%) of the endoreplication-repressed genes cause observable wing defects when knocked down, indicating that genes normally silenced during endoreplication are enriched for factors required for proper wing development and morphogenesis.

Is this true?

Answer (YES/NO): NO